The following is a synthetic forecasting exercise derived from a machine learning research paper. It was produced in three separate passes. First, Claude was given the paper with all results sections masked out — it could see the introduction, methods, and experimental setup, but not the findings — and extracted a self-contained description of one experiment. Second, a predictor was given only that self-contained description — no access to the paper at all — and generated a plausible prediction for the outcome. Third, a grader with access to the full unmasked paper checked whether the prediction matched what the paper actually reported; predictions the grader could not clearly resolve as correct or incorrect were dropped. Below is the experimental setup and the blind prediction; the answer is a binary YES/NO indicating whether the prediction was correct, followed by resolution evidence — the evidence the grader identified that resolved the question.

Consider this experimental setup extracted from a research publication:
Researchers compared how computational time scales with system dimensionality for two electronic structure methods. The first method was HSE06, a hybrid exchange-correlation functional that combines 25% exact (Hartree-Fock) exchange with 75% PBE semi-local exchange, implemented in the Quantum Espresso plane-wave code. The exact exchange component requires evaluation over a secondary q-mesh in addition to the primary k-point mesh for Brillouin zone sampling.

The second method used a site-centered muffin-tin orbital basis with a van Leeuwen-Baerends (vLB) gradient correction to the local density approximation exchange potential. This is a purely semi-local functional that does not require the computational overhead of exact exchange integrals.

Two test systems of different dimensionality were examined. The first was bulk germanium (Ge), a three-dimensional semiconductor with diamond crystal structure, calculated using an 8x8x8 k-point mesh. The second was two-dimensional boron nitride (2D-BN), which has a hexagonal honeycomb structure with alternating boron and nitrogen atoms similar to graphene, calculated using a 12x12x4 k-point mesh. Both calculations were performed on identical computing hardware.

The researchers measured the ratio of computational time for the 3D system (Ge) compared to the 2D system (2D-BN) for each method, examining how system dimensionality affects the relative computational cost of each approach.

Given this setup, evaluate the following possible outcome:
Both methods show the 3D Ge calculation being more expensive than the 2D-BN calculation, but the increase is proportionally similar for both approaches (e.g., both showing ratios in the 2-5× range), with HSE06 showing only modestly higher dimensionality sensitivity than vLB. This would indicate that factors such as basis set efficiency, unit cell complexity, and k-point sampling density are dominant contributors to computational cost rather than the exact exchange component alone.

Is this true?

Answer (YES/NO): YES